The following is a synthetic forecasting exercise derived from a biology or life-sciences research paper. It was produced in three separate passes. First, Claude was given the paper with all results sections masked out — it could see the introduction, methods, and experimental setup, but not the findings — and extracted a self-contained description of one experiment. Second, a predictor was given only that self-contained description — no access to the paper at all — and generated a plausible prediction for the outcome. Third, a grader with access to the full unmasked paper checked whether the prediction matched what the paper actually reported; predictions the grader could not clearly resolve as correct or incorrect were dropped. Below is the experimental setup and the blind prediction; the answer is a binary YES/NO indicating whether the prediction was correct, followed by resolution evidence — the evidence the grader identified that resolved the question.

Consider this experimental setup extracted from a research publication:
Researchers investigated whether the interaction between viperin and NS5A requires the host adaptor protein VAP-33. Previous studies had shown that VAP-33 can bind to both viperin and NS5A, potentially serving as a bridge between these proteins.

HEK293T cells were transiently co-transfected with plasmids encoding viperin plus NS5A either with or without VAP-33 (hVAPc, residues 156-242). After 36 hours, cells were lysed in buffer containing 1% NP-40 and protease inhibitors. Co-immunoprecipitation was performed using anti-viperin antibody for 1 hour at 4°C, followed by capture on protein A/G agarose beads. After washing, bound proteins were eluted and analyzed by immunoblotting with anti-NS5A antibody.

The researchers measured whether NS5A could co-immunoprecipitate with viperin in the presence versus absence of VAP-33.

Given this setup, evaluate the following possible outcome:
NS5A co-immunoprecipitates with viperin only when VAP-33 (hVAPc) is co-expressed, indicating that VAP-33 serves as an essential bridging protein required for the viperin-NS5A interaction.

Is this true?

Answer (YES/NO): NO